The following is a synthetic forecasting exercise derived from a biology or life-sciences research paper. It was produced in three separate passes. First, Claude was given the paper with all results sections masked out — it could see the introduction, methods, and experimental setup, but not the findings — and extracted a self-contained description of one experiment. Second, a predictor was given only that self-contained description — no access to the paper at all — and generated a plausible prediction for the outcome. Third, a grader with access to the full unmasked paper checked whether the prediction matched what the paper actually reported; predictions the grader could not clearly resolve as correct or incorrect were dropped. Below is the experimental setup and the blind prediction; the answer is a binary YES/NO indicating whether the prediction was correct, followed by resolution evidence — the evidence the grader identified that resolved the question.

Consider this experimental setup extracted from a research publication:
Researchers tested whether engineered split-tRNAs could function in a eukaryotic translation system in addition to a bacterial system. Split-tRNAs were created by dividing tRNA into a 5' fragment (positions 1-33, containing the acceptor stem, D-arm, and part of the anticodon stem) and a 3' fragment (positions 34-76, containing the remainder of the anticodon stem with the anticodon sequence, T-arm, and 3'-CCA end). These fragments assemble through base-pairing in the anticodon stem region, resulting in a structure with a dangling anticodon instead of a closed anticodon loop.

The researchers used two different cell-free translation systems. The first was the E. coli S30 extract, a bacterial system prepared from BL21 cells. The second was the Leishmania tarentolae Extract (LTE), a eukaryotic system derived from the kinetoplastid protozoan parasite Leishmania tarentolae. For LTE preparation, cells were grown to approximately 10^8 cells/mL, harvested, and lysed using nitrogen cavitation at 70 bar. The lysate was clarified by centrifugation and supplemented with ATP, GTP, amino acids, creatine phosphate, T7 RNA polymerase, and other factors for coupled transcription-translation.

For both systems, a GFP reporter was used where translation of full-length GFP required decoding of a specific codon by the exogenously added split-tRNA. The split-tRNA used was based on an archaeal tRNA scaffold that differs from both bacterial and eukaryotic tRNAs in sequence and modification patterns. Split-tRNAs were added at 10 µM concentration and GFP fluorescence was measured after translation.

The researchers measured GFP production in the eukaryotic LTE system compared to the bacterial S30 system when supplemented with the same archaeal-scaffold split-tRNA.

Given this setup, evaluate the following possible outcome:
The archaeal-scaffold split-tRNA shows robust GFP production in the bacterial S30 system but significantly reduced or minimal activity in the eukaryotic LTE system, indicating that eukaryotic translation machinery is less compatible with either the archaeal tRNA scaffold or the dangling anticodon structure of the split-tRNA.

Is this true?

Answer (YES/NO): YES